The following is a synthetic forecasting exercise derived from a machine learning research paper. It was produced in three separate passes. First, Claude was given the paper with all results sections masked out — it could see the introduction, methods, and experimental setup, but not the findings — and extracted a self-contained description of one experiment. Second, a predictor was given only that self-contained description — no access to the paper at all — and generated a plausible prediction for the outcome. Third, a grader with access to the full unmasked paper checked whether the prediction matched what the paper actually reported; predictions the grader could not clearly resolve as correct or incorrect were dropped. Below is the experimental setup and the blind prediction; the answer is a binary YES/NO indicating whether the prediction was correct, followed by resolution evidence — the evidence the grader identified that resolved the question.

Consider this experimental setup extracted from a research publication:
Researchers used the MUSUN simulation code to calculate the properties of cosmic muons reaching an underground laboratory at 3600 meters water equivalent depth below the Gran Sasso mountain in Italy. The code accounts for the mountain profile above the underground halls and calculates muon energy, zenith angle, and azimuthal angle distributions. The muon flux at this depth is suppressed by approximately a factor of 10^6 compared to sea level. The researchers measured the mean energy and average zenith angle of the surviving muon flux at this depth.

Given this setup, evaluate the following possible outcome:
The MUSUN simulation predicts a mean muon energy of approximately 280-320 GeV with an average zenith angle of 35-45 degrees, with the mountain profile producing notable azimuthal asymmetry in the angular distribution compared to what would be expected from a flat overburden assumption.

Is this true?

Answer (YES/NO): NO